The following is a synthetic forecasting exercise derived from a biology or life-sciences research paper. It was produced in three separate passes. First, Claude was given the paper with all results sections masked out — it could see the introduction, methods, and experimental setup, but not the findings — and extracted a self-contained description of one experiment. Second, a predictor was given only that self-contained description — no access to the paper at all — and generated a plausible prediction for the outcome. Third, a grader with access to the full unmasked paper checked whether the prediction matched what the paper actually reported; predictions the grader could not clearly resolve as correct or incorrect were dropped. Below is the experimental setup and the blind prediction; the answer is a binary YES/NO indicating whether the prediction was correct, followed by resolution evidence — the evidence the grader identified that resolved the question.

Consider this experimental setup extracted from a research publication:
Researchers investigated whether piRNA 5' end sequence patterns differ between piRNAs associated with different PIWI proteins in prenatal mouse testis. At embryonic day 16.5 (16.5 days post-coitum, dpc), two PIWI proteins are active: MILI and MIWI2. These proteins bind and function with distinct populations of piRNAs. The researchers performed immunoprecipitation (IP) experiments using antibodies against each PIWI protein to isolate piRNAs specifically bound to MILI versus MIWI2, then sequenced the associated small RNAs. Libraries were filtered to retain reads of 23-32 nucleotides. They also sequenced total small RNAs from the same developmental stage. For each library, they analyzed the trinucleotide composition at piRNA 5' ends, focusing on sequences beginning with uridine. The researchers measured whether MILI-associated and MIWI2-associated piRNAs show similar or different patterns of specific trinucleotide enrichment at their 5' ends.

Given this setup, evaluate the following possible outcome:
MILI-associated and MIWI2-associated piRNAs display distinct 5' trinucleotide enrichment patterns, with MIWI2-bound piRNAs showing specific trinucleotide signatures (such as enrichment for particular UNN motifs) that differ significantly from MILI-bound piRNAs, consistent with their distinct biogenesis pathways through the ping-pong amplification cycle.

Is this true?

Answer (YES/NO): NO